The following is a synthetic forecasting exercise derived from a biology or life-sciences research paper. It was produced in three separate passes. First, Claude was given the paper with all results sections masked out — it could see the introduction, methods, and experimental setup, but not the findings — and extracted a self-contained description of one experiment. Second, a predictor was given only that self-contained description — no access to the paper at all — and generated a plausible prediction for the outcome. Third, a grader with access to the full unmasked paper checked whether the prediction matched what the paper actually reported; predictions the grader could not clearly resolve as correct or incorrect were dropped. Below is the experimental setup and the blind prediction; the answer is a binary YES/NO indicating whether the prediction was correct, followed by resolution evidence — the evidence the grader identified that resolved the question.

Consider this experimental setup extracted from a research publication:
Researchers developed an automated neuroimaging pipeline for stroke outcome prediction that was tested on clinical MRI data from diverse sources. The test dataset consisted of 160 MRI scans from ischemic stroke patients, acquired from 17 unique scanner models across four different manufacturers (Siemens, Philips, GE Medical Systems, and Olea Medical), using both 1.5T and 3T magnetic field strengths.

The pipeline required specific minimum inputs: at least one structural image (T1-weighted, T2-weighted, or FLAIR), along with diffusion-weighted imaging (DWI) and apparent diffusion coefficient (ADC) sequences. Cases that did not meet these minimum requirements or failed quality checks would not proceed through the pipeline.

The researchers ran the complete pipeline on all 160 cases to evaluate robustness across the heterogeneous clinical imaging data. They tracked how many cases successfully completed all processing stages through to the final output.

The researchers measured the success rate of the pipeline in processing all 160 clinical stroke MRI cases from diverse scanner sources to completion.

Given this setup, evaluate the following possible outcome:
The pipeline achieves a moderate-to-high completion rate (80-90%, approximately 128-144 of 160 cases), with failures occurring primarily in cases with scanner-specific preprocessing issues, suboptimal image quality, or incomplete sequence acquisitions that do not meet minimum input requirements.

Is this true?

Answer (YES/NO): NO